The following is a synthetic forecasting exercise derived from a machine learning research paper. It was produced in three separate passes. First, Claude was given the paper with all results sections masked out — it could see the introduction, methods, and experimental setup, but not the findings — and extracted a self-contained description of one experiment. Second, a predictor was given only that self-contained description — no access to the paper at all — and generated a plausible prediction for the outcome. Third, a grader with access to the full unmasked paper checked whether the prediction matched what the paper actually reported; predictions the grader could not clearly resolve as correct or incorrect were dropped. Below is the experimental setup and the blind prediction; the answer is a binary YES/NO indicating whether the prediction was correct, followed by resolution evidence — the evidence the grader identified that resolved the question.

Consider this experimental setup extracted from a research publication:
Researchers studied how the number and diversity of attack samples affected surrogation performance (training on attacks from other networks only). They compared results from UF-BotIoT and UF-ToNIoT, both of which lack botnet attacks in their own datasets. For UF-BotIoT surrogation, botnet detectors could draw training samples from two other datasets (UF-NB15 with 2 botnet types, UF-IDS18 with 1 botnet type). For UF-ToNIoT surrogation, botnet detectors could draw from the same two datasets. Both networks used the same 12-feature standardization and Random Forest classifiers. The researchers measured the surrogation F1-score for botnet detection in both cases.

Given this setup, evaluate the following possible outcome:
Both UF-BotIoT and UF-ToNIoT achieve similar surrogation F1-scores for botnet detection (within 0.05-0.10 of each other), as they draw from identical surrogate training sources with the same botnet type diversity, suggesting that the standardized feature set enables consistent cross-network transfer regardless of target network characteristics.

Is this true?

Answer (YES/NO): YES